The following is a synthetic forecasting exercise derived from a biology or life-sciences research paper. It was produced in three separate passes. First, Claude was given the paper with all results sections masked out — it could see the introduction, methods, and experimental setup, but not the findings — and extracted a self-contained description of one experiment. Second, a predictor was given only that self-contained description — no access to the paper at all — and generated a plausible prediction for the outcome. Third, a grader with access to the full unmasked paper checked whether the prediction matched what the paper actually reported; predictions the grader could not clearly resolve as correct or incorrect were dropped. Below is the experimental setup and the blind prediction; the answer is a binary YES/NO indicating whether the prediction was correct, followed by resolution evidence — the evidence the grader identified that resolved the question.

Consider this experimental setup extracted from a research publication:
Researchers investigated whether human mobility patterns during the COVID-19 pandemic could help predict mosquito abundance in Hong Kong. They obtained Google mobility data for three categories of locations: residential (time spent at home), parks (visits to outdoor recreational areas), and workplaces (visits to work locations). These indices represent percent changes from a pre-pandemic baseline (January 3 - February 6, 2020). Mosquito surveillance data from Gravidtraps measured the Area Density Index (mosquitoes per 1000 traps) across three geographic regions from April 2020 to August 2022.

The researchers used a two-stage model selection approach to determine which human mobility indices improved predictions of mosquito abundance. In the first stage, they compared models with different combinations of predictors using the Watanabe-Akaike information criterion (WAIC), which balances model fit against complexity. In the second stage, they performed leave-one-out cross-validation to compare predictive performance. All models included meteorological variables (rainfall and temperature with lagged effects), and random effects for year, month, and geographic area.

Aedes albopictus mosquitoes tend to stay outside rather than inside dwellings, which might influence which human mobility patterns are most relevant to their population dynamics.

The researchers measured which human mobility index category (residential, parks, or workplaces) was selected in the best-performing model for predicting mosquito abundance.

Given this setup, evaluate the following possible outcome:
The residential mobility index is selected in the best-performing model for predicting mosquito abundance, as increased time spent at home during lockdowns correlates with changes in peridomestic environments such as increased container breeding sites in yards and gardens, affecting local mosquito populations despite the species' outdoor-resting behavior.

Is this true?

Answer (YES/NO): YES